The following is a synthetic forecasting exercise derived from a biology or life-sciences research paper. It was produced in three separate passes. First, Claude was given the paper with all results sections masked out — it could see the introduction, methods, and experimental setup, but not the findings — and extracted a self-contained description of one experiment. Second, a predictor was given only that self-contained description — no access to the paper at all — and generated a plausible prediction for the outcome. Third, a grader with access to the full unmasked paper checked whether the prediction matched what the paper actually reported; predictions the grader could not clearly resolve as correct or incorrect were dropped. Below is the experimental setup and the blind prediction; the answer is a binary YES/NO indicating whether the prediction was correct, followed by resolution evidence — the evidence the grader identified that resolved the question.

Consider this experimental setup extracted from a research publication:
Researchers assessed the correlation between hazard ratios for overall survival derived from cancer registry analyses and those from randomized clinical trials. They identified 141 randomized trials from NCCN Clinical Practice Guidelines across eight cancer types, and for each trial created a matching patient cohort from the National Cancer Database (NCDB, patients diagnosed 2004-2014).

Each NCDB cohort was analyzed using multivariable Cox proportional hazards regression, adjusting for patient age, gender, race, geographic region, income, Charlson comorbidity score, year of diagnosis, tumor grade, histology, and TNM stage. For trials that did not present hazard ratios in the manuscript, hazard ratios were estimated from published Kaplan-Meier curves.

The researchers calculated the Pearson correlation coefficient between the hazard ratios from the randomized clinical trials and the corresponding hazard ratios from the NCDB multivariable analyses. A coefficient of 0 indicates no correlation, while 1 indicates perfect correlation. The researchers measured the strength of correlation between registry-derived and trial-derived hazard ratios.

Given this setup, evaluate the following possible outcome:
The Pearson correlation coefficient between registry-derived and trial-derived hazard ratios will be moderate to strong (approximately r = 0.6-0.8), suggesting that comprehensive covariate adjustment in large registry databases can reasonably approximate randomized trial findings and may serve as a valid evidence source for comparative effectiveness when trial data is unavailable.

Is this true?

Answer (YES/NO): NO